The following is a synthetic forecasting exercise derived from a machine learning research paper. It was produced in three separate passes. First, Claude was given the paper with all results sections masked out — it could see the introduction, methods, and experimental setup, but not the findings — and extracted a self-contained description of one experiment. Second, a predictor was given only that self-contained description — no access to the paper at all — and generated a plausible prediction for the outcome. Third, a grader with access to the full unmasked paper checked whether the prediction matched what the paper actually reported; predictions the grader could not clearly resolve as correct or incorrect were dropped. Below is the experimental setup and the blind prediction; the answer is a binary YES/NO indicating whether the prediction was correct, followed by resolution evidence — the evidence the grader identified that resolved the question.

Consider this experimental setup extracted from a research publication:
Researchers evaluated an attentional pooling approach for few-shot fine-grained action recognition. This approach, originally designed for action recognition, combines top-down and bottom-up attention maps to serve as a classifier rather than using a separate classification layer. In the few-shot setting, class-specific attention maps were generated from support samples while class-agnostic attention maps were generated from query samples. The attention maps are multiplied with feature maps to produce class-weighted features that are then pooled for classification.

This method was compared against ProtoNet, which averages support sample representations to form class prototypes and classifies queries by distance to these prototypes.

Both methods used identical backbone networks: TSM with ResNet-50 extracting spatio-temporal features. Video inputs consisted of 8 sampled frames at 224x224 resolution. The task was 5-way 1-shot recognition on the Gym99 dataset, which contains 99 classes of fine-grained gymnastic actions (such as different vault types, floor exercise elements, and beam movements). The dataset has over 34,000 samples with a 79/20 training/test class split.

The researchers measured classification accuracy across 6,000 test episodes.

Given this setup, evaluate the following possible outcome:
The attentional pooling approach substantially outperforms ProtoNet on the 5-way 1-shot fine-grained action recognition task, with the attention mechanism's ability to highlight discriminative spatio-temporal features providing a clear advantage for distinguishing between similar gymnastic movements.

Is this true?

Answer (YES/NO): NO